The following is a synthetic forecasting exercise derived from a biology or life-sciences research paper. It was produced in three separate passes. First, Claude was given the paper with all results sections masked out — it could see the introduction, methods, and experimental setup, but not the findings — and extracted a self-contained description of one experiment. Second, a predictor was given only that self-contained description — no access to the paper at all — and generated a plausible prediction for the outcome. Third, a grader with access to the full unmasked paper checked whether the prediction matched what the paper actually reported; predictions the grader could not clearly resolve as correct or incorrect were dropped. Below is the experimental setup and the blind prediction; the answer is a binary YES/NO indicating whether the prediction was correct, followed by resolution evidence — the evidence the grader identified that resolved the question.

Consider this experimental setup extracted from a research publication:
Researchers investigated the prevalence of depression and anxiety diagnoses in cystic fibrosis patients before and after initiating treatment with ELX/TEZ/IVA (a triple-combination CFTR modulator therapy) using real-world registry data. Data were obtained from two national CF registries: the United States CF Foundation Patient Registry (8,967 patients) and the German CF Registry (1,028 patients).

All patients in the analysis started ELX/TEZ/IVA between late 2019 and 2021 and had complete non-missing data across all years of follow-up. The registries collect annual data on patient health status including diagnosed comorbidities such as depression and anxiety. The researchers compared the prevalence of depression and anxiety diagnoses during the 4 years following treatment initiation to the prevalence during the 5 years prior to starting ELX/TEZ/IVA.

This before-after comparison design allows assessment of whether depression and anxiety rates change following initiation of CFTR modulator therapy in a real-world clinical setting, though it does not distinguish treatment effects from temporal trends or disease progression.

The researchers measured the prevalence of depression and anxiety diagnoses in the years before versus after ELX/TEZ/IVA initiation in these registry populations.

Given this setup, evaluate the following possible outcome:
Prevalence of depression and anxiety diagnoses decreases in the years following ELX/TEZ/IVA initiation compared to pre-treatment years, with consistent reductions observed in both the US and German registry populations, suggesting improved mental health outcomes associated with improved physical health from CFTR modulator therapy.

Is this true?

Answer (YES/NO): NO